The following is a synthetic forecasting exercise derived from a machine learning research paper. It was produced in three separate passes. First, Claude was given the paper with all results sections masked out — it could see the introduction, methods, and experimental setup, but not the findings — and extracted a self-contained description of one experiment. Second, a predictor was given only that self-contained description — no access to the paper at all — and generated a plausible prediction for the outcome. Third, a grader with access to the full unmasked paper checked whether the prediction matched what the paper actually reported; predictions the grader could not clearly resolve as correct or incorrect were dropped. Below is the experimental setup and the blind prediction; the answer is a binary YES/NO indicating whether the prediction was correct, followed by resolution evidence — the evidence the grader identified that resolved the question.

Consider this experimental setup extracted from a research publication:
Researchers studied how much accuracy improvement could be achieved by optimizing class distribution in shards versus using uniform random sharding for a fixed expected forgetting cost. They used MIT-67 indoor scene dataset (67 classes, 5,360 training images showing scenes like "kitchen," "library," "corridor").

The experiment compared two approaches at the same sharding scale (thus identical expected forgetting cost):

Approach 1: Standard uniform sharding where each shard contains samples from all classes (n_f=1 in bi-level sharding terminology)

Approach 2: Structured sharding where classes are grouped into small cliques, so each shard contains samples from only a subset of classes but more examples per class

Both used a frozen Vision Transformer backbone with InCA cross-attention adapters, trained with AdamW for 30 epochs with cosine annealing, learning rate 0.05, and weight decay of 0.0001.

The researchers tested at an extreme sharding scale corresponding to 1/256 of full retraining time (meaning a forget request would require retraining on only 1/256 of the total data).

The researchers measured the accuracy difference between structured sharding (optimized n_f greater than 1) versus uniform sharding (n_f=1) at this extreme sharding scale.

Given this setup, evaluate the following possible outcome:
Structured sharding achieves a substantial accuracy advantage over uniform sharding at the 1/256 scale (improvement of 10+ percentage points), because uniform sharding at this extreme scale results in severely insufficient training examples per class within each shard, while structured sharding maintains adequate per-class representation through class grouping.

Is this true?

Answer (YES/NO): YES